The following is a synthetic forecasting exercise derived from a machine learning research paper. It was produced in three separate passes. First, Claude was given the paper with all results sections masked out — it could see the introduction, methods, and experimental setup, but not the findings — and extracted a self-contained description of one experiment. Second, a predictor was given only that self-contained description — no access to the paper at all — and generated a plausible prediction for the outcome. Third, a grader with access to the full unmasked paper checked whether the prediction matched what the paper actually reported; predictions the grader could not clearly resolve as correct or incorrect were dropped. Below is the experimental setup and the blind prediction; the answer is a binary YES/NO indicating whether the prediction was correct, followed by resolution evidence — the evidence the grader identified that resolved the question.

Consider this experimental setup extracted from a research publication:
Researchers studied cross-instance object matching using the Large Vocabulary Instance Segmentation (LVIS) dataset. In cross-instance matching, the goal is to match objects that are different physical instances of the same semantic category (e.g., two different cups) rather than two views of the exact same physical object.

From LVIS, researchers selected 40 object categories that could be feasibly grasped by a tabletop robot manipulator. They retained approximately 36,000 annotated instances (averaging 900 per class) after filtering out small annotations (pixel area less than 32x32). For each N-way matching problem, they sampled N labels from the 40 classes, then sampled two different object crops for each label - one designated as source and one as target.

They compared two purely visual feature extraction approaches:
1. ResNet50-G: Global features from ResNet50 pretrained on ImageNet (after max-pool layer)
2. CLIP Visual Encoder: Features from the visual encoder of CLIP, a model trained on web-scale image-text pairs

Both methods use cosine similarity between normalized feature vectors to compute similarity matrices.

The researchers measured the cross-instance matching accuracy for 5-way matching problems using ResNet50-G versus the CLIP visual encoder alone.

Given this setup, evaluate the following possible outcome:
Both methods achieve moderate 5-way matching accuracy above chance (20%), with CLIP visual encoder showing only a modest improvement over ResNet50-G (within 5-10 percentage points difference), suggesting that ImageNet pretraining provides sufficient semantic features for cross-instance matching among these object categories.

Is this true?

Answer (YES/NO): NO